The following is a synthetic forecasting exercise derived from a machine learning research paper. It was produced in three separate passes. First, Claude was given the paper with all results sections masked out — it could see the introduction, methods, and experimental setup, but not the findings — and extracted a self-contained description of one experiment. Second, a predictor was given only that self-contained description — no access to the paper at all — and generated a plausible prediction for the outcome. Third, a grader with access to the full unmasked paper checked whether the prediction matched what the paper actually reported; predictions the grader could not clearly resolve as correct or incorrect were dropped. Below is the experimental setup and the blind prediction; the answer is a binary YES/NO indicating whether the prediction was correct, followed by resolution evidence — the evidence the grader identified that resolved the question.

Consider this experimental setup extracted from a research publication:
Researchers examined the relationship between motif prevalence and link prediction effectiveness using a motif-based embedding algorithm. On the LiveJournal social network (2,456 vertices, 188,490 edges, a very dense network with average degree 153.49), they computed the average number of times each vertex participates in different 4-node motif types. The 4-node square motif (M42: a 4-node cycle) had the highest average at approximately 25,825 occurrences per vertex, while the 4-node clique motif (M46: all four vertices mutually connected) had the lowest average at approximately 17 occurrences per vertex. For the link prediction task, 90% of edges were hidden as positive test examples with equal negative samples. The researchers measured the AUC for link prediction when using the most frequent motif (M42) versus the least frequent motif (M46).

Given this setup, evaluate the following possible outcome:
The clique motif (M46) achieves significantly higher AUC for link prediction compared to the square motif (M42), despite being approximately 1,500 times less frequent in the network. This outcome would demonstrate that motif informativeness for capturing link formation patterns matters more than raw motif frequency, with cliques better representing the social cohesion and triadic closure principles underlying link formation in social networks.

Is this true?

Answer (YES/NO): NO